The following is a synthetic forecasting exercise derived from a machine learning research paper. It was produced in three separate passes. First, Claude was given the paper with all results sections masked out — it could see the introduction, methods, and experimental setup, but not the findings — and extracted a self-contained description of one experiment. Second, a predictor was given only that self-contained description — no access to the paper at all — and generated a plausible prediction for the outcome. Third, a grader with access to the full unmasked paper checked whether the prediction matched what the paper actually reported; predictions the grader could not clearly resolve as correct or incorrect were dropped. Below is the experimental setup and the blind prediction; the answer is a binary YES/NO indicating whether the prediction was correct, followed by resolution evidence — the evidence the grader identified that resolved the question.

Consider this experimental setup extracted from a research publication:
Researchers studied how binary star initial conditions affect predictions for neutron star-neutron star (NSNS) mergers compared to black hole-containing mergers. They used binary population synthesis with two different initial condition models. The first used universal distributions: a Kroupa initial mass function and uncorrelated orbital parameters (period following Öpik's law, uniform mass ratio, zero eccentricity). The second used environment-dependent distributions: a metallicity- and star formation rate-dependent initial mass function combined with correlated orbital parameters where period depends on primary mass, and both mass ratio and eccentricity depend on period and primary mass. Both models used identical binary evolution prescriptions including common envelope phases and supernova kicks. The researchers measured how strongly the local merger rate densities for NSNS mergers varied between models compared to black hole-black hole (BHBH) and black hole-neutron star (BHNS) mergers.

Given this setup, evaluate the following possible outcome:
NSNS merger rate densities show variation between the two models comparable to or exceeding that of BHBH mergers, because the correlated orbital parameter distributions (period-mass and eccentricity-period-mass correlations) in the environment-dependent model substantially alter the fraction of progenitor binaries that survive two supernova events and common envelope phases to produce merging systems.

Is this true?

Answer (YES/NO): NO